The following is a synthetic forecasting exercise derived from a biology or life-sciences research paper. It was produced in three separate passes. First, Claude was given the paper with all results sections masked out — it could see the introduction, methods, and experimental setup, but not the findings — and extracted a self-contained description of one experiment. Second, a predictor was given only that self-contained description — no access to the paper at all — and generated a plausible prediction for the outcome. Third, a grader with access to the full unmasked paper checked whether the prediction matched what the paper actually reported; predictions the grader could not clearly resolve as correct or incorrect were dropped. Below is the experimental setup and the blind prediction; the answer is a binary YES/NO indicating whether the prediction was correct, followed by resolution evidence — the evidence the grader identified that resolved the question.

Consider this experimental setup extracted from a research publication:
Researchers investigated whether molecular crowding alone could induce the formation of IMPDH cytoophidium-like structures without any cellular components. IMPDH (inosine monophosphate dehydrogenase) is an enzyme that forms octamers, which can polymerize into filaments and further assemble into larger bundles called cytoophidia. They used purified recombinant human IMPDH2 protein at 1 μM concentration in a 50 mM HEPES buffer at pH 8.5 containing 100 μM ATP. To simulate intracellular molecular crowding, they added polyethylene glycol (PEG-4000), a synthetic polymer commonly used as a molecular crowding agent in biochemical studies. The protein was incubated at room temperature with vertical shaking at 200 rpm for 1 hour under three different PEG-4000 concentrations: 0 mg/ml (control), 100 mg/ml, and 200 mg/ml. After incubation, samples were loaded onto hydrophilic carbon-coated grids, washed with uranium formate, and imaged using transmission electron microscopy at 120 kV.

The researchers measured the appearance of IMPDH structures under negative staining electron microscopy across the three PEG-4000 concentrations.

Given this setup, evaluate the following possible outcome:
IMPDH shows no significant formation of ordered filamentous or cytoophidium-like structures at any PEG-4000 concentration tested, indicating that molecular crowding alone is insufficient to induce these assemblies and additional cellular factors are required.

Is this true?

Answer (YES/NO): NO